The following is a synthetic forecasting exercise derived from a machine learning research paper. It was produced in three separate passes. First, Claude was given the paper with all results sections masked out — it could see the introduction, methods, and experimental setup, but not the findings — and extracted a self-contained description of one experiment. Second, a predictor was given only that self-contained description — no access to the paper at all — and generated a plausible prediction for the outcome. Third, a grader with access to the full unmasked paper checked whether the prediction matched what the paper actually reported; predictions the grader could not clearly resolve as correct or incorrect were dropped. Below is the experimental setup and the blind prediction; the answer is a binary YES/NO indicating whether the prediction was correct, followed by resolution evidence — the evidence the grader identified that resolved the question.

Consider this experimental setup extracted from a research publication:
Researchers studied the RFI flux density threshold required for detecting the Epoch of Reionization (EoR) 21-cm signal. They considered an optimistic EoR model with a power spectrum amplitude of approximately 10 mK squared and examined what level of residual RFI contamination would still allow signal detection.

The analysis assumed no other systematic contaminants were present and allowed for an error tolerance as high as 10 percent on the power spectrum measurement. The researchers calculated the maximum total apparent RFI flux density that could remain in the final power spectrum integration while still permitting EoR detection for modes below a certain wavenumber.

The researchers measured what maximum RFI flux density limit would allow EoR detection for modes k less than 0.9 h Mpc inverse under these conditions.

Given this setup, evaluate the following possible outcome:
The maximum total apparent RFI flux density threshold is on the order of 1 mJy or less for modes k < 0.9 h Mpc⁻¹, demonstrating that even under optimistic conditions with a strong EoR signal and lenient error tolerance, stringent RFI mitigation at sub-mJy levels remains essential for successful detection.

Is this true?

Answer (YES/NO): YES